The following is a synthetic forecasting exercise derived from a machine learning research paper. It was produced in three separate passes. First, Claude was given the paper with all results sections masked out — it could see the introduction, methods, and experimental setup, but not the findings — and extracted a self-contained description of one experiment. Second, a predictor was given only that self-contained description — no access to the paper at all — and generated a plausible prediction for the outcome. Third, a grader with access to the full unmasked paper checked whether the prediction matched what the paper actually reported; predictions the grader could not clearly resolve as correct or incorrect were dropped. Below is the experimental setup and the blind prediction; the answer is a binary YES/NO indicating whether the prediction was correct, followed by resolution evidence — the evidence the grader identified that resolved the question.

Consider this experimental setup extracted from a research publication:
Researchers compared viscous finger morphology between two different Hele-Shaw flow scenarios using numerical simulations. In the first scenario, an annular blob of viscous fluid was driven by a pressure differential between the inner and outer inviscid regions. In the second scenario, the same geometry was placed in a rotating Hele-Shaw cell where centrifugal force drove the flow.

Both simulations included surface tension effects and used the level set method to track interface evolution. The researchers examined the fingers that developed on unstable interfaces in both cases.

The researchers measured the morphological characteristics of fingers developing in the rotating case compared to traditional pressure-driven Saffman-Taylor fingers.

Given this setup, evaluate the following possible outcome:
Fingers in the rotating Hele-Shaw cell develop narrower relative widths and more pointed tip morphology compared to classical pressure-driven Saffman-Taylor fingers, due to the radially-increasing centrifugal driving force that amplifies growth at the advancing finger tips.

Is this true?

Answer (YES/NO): NO